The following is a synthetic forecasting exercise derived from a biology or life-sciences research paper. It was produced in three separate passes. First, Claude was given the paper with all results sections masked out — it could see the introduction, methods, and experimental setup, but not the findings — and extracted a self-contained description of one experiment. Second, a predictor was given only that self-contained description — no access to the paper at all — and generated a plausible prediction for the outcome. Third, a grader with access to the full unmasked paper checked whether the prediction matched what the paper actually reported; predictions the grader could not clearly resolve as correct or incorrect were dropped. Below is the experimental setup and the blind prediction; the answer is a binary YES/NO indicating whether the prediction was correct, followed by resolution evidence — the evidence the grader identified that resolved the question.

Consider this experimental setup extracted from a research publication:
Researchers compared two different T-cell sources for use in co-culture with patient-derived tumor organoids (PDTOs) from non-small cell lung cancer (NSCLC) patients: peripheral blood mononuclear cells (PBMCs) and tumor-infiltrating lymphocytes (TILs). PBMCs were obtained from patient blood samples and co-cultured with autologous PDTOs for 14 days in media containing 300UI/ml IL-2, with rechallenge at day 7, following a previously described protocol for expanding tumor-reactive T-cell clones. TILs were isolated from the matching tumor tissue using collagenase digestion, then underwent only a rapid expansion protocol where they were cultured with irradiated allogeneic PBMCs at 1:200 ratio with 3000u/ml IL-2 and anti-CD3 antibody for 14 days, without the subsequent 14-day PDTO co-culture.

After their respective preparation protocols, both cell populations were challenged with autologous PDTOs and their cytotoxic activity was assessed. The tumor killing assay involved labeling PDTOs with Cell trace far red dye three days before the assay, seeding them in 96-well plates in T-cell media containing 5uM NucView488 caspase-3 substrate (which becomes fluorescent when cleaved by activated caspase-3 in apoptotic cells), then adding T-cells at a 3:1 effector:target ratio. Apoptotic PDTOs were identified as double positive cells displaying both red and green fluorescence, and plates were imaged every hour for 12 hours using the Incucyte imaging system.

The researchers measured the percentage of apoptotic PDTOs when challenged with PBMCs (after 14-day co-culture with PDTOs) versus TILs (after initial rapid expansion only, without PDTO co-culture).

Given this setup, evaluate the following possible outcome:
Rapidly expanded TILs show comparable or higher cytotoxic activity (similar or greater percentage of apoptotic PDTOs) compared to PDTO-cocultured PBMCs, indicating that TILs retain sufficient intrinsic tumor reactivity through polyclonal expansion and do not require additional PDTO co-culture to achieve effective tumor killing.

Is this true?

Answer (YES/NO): YES